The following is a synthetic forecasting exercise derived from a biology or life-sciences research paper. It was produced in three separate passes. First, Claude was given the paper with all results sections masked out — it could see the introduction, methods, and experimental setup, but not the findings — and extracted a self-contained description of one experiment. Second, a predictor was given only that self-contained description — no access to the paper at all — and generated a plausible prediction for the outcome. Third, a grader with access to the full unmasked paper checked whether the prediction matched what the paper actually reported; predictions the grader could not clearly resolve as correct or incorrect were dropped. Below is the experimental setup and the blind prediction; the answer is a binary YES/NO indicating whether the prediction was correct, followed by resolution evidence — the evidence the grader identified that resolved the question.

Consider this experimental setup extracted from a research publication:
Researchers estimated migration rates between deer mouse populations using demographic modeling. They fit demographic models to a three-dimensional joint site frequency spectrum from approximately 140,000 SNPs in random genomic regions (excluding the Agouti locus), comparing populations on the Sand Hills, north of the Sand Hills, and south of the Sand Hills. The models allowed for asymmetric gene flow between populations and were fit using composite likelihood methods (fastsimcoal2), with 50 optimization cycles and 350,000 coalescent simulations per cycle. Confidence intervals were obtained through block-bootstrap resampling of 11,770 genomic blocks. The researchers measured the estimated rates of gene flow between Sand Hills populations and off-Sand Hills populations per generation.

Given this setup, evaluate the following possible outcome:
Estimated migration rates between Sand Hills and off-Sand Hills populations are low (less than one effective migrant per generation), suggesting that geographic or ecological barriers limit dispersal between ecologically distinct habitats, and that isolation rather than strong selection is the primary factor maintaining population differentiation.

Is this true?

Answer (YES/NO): NO